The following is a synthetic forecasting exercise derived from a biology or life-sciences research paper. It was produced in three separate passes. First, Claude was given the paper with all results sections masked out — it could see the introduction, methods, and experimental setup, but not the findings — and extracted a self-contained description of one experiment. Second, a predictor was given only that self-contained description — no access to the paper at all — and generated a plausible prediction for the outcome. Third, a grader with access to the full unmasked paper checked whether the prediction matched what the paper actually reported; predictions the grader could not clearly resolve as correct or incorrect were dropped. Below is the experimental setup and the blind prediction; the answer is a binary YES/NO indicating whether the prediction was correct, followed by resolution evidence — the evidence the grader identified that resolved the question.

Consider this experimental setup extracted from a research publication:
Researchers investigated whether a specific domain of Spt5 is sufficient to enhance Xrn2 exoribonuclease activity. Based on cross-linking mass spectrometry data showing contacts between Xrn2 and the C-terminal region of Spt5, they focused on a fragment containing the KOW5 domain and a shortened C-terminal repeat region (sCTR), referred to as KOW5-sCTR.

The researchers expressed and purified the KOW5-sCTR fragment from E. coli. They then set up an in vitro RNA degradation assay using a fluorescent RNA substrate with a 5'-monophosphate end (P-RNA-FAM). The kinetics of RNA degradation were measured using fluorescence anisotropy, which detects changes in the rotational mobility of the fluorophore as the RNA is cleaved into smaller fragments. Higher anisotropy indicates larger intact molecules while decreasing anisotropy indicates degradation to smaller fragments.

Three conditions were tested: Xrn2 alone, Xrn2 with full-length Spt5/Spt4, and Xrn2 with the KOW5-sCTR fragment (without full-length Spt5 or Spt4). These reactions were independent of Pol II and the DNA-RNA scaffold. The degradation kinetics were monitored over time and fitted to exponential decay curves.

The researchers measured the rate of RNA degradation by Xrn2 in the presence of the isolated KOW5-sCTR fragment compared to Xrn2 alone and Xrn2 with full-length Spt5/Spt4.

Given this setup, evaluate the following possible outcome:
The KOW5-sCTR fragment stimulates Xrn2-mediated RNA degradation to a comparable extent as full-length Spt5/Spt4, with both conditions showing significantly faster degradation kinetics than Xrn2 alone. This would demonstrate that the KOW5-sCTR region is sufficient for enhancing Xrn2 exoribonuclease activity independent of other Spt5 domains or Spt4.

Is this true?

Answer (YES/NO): YES